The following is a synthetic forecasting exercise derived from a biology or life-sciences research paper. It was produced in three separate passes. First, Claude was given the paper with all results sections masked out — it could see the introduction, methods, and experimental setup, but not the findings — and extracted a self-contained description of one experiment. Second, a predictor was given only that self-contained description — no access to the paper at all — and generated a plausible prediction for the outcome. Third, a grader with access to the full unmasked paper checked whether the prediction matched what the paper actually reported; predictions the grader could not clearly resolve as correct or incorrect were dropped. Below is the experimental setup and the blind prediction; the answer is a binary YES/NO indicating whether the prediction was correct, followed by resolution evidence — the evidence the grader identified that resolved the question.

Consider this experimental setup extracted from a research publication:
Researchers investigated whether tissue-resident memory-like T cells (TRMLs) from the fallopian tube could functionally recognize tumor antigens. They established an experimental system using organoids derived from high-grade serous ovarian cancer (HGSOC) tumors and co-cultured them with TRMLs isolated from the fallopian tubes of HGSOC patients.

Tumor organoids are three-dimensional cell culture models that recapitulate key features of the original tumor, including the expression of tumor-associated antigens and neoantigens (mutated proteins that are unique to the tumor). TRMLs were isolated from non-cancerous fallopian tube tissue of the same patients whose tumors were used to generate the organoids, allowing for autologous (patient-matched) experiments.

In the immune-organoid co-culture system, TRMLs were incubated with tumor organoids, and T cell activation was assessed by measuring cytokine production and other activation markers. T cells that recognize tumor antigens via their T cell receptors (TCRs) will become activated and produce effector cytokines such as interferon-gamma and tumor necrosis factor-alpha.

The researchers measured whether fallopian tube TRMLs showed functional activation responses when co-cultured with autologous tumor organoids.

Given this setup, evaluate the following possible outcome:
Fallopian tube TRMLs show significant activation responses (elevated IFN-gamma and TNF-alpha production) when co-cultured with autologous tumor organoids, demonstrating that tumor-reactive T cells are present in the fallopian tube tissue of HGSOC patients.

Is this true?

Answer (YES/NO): NO